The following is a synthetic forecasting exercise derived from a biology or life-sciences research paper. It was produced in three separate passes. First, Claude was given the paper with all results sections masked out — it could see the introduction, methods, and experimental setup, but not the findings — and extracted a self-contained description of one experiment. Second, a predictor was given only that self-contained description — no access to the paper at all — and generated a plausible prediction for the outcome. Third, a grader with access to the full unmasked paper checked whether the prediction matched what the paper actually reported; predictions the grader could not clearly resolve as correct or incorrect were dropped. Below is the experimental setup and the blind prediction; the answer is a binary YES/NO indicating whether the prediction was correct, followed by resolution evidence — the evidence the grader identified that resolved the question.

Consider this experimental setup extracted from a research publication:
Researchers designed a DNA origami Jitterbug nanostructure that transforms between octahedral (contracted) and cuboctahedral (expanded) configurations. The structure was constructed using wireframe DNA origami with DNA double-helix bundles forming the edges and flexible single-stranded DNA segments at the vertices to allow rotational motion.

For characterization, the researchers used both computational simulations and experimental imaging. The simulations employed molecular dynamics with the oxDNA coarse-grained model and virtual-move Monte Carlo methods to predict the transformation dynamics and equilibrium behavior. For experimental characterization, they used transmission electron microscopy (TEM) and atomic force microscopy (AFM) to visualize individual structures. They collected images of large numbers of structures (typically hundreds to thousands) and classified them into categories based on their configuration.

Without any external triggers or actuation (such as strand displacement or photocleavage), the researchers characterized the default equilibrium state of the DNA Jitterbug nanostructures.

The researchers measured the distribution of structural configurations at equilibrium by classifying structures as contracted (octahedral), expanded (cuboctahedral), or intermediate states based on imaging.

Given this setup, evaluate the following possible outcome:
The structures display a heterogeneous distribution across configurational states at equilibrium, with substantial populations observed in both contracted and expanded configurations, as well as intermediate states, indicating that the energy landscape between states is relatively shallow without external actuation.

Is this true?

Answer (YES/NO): NO